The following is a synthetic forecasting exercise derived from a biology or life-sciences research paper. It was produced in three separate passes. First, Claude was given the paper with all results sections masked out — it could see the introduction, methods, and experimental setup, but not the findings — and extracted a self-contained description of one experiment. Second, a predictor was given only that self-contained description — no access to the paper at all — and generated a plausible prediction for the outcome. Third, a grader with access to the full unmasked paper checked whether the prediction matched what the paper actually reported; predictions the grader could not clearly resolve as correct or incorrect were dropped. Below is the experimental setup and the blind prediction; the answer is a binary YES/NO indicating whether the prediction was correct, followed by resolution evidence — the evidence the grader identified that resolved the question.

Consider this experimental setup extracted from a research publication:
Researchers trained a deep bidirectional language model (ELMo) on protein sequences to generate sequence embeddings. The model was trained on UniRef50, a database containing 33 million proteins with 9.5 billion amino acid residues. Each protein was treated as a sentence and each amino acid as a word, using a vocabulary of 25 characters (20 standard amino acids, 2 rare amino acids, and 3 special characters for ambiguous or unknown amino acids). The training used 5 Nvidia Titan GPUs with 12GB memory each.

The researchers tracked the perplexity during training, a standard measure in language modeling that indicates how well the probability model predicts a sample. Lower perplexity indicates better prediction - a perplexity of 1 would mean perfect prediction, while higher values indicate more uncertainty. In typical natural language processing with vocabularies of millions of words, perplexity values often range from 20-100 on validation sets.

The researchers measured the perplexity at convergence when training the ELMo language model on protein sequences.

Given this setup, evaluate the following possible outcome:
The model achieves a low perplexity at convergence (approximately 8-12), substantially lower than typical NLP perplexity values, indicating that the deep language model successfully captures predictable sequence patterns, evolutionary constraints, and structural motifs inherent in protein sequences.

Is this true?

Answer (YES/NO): YES